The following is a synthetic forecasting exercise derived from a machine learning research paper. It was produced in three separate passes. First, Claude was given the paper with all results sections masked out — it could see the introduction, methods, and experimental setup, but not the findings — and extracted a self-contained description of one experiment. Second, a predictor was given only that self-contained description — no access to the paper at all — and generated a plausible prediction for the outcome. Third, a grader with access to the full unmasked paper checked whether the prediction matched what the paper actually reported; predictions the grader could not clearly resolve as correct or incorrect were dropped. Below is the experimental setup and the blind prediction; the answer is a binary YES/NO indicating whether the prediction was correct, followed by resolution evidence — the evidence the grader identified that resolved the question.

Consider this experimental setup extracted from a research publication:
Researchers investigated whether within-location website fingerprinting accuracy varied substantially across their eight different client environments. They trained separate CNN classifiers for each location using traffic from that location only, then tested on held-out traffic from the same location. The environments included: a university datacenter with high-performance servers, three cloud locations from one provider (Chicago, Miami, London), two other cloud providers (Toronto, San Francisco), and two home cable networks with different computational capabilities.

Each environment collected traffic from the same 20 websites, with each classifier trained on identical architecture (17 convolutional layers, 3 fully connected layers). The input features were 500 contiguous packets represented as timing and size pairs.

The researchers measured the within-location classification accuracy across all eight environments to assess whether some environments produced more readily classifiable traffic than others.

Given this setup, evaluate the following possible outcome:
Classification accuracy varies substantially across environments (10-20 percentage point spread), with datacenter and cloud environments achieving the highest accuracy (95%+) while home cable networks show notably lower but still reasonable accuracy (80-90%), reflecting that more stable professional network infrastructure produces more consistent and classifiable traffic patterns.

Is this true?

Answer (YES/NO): NO